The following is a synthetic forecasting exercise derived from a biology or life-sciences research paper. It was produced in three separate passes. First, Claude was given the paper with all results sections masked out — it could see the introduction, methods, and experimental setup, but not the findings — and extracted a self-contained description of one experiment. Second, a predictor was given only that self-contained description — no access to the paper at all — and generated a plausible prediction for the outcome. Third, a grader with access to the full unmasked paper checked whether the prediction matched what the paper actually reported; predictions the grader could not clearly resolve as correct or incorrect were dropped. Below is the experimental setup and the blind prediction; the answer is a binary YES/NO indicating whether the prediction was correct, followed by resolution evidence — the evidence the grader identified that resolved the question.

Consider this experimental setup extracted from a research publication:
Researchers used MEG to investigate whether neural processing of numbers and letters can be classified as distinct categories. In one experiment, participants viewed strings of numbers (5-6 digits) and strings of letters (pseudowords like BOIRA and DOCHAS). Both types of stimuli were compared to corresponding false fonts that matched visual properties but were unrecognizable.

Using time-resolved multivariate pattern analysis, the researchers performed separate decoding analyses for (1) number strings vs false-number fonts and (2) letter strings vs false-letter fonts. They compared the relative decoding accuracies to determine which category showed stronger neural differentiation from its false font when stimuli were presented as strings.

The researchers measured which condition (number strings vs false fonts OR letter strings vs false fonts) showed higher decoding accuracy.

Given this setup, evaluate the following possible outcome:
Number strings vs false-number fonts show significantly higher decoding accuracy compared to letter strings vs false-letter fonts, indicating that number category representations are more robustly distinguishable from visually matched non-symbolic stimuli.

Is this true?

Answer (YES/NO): NO